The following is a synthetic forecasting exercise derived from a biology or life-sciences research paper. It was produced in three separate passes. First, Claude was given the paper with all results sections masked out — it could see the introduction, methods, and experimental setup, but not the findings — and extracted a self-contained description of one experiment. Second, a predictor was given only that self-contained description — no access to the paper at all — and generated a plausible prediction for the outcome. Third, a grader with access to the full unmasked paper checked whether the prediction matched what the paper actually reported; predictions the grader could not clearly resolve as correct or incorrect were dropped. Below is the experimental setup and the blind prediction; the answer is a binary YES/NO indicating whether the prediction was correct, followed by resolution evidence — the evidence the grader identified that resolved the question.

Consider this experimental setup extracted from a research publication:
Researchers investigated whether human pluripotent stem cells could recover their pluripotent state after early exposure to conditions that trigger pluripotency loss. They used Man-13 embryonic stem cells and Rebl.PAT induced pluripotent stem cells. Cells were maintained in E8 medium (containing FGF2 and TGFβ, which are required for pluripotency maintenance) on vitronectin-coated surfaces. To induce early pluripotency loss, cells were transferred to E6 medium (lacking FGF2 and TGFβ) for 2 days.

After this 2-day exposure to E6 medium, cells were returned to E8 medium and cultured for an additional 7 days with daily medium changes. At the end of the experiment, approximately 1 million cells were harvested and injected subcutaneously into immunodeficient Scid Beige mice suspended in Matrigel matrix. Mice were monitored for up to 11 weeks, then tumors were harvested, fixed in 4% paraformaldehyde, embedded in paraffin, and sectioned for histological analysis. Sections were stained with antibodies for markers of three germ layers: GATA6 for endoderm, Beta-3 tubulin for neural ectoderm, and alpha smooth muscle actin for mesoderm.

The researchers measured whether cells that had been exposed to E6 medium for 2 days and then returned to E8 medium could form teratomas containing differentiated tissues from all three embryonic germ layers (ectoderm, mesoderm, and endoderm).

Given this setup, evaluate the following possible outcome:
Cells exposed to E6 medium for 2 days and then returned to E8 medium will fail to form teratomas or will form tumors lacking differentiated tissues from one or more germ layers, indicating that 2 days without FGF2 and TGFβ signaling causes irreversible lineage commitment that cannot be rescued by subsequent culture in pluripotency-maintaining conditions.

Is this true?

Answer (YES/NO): NO